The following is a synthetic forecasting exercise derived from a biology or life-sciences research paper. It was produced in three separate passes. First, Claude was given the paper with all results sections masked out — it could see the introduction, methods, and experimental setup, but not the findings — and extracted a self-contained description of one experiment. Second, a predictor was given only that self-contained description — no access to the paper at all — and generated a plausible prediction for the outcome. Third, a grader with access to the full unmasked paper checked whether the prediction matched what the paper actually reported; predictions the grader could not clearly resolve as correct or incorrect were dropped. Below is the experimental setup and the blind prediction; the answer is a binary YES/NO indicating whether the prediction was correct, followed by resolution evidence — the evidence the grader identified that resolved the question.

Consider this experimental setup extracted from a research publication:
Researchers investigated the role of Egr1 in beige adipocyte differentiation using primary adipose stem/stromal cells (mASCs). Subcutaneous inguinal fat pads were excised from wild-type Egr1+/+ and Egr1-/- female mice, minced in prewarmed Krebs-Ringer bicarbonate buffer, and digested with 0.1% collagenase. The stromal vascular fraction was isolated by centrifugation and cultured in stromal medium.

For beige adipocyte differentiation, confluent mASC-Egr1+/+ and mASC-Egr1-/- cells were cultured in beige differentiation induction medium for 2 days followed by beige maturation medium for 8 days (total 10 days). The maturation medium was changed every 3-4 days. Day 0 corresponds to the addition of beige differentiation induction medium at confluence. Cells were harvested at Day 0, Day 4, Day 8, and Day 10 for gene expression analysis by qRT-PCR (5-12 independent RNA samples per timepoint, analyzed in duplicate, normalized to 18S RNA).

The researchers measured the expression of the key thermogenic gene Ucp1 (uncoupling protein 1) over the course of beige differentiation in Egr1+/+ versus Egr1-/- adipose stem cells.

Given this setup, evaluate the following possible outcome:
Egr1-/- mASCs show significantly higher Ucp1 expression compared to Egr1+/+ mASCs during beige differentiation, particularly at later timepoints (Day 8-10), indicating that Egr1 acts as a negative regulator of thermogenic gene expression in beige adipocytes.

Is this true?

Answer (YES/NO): YES